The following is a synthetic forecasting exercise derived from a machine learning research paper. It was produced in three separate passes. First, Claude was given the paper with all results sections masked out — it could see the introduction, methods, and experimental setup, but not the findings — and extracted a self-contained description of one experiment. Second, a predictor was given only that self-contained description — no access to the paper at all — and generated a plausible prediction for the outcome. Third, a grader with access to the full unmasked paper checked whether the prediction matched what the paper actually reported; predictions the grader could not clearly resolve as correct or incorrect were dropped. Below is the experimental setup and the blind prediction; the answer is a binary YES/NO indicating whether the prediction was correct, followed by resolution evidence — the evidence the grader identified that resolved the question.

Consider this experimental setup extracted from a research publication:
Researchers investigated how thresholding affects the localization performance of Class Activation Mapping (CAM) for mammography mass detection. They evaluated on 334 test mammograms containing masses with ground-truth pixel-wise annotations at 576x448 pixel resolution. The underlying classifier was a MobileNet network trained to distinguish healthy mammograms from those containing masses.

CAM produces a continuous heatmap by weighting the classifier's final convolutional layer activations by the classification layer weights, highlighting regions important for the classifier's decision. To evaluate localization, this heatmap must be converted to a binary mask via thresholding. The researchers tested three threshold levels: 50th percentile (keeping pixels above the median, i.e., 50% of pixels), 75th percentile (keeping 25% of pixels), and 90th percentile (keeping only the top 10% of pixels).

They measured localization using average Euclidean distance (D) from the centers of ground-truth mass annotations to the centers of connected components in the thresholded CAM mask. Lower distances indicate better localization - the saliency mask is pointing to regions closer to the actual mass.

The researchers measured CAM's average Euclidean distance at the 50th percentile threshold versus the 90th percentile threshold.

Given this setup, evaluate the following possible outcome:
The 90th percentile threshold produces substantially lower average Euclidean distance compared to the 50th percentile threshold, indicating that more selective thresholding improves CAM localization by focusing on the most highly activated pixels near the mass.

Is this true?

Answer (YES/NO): YES